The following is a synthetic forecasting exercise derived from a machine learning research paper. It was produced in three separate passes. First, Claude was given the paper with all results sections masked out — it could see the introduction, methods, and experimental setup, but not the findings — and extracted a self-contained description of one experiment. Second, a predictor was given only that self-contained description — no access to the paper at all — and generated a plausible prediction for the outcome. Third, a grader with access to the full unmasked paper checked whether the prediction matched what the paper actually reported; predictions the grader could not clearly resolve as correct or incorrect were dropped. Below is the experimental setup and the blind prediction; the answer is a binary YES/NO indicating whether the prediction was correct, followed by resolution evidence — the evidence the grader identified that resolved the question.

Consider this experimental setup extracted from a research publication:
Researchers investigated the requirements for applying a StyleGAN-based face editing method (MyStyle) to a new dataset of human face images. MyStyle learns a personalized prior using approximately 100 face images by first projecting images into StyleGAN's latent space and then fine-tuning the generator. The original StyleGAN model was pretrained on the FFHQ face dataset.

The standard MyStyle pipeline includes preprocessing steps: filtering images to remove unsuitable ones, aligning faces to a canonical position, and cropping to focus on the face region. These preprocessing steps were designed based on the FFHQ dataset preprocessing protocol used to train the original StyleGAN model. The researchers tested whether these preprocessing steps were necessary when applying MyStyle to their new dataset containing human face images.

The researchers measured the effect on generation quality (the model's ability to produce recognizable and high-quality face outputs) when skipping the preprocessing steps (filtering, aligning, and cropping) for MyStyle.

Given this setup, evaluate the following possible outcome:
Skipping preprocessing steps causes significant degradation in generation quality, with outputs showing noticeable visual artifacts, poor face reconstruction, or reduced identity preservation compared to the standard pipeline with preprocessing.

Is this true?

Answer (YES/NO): NO